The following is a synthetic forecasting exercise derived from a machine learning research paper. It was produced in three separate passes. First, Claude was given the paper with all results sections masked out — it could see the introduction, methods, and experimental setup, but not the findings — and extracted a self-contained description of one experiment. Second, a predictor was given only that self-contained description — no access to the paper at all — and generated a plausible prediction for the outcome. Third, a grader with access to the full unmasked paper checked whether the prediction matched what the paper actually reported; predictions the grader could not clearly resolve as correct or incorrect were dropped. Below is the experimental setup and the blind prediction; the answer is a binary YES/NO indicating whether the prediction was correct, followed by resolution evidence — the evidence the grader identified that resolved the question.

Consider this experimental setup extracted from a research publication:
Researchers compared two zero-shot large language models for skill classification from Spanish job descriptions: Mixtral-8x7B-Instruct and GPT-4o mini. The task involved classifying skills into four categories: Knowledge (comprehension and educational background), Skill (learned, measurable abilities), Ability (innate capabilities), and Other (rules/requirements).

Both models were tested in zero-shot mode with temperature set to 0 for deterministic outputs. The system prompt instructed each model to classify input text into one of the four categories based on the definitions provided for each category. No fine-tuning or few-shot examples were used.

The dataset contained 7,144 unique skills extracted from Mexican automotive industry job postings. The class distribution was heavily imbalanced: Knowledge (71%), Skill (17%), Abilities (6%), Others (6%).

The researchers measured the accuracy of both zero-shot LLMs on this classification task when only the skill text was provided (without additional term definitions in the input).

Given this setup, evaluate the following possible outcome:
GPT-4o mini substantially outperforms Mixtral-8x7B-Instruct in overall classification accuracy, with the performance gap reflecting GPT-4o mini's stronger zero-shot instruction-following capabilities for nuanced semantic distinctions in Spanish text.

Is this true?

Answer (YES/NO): NO